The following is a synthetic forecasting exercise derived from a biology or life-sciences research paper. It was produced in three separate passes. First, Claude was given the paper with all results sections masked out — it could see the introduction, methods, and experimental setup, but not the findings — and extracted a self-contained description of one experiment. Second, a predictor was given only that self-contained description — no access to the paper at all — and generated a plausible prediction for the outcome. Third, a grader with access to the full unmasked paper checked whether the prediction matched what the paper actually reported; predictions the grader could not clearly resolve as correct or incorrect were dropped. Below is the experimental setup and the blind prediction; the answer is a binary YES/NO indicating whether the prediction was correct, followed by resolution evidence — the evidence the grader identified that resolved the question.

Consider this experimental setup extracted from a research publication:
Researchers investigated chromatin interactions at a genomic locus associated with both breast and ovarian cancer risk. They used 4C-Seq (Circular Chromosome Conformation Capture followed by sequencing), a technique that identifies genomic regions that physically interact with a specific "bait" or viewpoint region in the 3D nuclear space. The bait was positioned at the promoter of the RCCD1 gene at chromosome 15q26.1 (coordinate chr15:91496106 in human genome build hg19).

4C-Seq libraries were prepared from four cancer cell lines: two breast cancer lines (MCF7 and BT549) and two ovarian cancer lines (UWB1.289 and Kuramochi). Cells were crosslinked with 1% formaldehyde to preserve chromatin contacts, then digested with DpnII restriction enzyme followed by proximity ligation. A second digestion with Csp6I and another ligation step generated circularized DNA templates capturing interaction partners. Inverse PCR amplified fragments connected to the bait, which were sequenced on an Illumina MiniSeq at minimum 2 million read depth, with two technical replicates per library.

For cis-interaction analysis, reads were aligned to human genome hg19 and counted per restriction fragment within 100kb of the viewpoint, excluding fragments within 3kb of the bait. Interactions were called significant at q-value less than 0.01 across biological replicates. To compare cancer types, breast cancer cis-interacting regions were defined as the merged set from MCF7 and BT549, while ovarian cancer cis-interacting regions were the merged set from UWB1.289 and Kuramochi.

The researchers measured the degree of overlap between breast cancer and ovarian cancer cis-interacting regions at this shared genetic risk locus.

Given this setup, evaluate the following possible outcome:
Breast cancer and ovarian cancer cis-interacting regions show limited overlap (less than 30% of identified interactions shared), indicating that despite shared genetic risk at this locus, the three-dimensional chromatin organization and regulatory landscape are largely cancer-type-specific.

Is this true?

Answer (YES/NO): NO